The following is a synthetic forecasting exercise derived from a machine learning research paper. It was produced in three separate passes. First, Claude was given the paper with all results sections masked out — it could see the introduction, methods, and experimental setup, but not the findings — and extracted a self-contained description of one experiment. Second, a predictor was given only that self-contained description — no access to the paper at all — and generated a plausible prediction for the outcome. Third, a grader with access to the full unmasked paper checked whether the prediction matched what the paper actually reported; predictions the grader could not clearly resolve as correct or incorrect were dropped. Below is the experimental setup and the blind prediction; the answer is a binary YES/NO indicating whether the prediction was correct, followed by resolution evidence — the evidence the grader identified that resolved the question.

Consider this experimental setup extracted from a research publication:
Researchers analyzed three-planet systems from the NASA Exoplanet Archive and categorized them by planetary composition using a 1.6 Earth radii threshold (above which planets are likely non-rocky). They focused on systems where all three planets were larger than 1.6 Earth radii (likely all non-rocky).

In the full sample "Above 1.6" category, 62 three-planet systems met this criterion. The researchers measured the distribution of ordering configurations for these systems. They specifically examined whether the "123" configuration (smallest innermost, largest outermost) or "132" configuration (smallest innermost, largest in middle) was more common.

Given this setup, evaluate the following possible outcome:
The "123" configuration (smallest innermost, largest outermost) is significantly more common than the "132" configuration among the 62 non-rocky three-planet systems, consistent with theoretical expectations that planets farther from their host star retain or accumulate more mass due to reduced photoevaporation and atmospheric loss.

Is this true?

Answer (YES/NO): NO